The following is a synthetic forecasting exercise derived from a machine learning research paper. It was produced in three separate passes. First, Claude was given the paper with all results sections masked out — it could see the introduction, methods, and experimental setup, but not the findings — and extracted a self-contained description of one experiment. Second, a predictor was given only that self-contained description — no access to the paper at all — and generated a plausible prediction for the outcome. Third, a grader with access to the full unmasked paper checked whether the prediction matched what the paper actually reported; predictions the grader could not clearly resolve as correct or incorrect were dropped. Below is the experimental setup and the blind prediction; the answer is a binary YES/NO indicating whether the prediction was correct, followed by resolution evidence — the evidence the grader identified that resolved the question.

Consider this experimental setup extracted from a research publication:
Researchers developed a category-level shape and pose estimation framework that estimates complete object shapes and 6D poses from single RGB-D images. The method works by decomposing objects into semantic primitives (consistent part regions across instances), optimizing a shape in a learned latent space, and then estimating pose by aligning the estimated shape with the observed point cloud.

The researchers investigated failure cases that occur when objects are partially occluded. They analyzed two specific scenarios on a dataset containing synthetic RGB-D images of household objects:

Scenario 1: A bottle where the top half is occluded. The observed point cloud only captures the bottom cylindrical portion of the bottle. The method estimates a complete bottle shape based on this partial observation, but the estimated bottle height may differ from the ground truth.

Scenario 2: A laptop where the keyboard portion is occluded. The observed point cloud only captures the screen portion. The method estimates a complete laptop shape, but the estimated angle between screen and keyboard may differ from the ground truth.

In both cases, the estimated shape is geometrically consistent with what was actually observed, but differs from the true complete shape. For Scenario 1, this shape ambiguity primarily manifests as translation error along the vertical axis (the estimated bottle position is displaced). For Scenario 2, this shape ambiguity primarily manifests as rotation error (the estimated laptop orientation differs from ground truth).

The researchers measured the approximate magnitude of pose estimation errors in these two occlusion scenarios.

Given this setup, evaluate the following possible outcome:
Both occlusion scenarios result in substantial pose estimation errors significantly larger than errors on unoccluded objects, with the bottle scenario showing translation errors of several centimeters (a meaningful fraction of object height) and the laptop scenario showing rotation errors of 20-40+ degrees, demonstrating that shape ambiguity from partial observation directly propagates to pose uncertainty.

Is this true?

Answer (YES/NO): YES